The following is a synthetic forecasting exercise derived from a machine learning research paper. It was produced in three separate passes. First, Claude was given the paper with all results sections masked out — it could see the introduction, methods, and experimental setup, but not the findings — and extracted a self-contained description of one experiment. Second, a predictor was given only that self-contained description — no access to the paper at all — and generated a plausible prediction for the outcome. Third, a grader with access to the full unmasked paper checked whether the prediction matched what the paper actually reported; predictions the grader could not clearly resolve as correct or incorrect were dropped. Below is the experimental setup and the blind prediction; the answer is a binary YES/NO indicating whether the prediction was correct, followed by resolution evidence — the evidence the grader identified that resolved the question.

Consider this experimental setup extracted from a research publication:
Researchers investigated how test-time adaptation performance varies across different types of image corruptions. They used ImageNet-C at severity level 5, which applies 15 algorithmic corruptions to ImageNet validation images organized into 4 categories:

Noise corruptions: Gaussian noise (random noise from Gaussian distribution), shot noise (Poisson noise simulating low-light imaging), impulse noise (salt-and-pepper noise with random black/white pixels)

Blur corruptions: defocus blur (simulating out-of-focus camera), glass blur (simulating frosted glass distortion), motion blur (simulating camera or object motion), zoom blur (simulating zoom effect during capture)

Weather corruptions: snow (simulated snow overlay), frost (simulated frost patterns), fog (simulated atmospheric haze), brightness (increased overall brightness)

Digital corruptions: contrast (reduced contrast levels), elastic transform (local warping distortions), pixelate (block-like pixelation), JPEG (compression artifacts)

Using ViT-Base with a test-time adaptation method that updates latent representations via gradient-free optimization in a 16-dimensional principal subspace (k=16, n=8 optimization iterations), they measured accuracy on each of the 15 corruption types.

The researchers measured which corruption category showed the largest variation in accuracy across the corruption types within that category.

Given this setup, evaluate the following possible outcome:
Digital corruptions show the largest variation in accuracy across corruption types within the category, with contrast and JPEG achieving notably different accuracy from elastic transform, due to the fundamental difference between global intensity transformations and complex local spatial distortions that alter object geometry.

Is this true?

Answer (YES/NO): YES